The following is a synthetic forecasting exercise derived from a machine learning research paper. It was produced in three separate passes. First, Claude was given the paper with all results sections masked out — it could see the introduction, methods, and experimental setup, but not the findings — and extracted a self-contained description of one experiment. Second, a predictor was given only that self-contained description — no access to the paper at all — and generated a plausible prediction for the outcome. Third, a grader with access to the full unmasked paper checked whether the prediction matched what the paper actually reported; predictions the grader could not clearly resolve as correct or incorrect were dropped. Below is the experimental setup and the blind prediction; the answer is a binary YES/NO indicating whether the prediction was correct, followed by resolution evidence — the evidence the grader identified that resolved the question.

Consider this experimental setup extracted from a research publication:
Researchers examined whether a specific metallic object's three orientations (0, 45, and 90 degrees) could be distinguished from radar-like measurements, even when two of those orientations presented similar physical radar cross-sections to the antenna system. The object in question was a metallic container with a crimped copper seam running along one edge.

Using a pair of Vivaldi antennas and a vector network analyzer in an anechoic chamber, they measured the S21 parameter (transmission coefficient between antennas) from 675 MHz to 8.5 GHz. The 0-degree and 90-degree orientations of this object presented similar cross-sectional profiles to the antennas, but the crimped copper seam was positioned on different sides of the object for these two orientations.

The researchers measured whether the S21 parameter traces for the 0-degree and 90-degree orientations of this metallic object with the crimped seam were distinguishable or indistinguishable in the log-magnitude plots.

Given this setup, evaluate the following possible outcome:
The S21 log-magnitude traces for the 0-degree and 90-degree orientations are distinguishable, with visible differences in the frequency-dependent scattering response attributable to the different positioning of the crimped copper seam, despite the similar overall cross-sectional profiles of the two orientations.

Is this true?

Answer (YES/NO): YES